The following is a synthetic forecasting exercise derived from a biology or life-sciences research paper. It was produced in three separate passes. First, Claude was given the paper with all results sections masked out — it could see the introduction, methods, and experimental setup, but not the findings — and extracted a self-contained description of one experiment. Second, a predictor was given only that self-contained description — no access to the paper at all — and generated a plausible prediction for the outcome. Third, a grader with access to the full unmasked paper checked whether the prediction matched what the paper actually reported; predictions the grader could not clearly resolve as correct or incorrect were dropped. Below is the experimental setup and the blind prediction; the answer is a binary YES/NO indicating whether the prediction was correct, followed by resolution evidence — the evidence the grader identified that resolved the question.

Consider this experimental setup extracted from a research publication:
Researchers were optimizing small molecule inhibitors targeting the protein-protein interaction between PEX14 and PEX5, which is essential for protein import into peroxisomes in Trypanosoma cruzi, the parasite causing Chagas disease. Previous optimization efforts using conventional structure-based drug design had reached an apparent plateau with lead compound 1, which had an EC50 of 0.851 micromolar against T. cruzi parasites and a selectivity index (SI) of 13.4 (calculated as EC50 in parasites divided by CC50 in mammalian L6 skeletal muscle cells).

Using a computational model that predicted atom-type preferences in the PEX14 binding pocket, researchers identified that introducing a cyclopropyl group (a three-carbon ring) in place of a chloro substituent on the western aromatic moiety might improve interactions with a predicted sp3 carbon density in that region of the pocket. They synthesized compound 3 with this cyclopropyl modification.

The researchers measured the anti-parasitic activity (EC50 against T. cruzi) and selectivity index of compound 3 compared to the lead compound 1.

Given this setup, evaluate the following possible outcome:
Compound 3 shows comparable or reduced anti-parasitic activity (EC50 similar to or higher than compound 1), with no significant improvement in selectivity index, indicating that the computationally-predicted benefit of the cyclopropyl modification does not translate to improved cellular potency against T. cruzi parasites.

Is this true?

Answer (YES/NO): NO